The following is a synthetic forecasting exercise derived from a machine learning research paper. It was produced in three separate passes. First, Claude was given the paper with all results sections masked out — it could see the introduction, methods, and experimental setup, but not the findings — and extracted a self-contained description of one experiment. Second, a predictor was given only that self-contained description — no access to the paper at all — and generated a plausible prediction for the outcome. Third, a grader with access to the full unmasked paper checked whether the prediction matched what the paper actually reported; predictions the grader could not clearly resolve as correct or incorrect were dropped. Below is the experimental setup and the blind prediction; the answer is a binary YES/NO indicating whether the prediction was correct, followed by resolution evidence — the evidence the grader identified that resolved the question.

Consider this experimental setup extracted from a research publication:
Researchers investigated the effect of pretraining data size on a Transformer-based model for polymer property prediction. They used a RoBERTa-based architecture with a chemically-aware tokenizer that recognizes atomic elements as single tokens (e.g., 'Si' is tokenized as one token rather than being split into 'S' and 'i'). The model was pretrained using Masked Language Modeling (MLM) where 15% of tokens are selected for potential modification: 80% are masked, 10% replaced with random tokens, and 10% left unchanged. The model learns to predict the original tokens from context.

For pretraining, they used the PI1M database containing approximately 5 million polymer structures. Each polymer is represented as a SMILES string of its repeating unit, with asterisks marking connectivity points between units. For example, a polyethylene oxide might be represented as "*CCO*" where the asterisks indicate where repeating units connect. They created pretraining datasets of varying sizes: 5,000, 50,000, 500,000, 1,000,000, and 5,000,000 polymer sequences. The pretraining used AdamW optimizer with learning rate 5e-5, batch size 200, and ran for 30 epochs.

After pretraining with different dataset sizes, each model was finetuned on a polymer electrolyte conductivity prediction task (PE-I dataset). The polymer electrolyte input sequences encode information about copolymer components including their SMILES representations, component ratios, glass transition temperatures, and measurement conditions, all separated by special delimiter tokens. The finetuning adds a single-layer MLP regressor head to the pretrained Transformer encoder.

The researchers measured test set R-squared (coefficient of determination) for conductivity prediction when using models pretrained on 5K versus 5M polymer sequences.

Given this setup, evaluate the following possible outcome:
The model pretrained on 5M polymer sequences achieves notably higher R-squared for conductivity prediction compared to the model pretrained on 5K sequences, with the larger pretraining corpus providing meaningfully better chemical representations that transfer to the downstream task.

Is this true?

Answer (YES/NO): YES